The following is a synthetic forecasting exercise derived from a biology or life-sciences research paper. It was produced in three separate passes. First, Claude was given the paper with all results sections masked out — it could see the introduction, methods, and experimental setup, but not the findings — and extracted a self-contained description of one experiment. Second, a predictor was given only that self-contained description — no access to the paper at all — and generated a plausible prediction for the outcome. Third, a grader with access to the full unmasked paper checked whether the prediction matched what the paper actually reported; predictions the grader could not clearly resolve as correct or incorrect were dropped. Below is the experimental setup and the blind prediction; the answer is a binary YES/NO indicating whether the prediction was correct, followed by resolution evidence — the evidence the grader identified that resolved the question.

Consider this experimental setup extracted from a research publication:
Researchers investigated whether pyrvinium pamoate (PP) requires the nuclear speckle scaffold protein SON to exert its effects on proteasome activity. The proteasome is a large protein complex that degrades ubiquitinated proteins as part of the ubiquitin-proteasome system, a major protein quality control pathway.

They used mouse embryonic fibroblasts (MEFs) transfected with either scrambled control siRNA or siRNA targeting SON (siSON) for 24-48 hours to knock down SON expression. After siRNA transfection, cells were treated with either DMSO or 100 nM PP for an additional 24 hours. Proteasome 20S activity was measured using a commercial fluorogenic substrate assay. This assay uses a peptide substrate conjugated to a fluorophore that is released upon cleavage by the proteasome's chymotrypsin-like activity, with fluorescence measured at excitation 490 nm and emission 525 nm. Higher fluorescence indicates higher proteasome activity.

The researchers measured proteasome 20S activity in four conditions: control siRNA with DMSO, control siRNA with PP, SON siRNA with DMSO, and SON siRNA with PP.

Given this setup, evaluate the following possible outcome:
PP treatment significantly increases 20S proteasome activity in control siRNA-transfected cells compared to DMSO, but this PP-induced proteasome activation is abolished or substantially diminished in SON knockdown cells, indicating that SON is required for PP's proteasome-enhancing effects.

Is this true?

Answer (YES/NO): YES